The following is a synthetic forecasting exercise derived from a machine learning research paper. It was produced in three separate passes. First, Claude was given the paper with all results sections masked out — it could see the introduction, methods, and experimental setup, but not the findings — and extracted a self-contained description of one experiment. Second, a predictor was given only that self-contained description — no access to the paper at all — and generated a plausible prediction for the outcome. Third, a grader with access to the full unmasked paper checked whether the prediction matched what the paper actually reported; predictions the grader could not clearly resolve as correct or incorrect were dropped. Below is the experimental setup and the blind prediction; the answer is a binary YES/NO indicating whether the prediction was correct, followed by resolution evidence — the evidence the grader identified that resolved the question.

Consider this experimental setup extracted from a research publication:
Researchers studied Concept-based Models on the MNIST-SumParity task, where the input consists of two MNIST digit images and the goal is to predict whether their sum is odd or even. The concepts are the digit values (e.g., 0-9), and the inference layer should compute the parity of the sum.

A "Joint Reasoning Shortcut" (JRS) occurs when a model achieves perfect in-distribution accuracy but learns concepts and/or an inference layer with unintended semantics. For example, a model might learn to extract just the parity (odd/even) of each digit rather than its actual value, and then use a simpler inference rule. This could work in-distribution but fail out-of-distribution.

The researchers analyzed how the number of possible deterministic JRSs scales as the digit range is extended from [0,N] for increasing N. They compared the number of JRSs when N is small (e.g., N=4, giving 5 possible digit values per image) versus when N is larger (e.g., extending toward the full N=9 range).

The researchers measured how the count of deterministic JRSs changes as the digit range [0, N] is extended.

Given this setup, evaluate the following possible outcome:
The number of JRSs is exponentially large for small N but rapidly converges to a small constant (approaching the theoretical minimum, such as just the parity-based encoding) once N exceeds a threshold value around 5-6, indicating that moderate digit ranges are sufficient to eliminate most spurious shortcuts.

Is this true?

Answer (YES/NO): NO